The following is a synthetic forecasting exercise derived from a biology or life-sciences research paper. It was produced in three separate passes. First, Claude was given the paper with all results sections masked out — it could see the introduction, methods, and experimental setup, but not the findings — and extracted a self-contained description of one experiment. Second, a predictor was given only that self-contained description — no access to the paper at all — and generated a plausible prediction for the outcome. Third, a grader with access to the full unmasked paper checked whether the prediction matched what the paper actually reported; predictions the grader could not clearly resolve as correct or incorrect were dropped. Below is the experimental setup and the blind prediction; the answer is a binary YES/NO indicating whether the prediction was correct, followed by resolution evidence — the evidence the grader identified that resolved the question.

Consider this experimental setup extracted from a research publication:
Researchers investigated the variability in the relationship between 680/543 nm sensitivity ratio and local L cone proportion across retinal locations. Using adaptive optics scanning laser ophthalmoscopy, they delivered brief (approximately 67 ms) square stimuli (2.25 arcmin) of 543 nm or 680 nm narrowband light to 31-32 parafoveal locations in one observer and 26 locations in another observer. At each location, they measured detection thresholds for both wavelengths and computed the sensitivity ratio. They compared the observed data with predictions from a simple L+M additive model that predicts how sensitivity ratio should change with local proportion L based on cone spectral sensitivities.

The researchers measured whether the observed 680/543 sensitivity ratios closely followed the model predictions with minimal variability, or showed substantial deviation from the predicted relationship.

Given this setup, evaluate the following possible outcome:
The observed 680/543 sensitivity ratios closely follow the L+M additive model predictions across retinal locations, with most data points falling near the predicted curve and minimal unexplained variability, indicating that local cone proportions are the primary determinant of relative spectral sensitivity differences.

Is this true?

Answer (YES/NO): NO